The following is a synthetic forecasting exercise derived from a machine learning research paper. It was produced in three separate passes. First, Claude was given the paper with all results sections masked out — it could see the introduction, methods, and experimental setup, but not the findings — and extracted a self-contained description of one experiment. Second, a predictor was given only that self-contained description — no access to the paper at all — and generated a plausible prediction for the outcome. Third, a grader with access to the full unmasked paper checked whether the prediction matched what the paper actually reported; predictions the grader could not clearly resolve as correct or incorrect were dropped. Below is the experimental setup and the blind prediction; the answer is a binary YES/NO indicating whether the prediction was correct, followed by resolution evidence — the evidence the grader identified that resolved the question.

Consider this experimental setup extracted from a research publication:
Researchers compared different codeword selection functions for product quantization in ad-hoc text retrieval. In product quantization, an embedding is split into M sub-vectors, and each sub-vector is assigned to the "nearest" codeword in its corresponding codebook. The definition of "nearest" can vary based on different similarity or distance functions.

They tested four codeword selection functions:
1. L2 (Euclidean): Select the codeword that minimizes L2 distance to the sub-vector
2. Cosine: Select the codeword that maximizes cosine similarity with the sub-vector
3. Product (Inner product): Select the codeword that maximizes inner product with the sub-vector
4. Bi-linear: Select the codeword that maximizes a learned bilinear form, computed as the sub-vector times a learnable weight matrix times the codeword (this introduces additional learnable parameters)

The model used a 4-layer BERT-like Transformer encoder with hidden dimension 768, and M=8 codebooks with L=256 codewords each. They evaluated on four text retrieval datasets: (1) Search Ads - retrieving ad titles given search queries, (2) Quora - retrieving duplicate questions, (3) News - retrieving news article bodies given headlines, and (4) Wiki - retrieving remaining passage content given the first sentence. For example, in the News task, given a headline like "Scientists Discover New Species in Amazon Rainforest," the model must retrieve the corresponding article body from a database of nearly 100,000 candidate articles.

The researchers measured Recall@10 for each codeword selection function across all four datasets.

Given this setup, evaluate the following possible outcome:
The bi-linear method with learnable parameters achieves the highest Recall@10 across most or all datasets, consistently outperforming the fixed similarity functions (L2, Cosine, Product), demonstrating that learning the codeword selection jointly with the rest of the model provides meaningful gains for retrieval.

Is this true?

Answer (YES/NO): NO